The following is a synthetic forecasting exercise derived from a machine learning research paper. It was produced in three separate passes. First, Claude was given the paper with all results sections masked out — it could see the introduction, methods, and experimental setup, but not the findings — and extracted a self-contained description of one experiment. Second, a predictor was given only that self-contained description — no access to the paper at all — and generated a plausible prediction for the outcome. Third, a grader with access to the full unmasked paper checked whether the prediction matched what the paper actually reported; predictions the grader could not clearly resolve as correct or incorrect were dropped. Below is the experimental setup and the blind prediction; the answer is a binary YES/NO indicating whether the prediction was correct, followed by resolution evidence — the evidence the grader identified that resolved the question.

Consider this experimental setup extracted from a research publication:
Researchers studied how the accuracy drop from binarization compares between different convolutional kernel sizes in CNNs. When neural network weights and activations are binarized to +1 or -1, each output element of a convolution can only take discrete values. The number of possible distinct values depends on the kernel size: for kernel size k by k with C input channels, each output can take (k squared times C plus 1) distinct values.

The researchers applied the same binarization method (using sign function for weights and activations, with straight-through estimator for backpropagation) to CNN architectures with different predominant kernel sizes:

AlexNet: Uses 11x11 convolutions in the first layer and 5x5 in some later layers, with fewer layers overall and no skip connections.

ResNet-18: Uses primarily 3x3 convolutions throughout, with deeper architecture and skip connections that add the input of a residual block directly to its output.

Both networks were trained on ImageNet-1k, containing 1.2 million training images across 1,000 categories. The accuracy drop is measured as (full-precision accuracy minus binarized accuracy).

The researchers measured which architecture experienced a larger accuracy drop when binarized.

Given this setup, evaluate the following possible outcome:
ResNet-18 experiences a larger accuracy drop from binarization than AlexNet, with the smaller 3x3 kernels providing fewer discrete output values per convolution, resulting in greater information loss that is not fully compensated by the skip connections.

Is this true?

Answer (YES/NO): YES